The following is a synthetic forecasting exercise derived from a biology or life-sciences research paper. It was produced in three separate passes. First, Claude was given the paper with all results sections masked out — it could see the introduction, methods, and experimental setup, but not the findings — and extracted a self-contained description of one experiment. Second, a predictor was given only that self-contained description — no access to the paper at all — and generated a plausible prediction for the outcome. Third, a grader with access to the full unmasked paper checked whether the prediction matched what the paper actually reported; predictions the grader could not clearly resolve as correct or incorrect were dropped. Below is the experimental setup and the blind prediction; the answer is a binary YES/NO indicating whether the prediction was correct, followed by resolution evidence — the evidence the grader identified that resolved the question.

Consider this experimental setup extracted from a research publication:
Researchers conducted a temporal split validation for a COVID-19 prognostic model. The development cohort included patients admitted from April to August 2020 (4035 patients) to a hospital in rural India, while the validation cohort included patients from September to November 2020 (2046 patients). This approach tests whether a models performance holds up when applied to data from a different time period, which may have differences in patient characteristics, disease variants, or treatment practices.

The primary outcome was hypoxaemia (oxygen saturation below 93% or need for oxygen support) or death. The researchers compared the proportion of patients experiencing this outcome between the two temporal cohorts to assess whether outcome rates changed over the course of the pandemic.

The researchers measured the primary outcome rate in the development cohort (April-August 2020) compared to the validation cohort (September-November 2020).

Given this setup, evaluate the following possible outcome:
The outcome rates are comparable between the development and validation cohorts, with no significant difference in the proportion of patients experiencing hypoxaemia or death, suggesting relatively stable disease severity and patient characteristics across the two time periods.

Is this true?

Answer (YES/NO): NO